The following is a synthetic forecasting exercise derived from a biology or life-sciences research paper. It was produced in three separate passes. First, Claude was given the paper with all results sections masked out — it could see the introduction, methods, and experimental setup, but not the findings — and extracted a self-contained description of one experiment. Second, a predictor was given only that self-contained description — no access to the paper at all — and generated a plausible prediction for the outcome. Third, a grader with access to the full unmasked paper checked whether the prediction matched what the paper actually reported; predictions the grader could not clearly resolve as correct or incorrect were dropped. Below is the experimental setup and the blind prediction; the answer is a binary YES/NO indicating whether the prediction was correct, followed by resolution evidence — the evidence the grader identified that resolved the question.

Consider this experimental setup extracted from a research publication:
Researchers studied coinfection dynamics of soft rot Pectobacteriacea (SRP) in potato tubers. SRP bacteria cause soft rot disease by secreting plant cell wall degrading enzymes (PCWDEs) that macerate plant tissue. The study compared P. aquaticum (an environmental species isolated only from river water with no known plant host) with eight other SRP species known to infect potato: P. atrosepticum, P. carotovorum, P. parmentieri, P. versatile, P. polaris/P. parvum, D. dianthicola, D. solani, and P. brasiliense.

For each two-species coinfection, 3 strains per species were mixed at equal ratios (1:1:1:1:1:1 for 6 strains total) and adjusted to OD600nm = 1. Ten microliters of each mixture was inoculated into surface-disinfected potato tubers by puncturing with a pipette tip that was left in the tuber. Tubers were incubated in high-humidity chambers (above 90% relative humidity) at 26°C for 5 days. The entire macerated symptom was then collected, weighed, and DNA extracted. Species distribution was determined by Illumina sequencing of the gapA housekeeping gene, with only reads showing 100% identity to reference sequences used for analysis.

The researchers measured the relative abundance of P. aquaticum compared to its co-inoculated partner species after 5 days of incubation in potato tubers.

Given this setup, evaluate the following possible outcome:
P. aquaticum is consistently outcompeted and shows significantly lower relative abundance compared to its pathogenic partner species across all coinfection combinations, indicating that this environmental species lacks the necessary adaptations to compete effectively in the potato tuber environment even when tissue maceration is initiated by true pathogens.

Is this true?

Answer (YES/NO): NO